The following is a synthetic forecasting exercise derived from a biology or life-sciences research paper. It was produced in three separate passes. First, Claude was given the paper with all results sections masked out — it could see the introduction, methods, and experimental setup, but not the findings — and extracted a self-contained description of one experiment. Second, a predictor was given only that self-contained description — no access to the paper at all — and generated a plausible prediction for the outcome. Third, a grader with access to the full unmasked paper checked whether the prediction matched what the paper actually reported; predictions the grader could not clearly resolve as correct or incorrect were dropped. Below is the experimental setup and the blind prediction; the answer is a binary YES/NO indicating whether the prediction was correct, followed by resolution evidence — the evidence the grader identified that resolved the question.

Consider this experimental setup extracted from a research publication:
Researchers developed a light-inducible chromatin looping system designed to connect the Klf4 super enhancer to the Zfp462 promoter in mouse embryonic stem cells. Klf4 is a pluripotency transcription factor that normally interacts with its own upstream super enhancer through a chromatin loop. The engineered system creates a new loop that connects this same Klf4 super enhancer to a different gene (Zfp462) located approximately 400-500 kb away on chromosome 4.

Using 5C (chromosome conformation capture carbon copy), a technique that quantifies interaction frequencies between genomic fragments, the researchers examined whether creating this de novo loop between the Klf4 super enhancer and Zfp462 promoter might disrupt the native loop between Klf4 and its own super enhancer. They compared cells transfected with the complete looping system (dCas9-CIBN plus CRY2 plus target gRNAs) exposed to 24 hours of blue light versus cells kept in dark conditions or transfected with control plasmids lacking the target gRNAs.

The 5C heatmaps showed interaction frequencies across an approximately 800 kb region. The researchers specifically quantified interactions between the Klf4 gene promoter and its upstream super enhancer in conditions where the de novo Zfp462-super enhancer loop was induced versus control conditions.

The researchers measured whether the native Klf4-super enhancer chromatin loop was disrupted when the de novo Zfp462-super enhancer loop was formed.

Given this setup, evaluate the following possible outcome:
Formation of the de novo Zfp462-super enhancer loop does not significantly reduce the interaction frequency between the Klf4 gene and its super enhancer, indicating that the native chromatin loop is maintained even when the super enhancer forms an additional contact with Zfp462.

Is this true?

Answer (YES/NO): NO